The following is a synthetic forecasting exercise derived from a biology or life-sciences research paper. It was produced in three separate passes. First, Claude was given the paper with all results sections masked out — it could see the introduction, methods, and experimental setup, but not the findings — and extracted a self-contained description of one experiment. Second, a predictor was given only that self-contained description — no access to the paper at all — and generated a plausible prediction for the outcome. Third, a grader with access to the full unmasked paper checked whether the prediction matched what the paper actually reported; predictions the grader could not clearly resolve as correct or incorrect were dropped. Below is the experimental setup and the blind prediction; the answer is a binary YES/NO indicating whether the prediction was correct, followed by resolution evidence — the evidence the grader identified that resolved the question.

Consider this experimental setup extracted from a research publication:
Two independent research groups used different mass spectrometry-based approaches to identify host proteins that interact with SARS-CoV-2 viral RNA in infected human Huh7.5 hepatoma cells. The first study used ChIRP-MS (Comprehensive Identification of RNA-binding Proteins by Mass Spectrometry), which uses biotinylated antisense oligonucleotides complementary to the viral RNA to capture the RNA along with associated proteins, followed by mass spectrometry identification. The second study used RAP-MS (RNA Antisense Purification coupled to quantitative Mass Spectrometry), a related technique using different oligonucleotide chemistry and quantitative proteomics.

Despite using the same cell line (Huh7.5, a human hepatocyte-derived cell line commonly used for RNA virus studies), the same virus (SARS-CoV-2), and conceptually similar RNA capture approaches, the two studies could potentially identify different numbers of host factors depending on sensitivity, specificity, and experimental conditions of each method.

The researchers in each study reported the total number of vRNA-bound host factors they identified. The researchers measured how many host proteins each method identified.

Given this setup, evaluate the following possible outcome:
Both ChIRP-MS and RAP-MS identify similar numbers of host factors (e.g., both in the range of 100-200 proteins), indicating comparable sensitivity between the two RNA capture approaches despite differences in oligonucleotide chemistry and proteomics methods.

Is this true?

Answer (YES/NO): NO